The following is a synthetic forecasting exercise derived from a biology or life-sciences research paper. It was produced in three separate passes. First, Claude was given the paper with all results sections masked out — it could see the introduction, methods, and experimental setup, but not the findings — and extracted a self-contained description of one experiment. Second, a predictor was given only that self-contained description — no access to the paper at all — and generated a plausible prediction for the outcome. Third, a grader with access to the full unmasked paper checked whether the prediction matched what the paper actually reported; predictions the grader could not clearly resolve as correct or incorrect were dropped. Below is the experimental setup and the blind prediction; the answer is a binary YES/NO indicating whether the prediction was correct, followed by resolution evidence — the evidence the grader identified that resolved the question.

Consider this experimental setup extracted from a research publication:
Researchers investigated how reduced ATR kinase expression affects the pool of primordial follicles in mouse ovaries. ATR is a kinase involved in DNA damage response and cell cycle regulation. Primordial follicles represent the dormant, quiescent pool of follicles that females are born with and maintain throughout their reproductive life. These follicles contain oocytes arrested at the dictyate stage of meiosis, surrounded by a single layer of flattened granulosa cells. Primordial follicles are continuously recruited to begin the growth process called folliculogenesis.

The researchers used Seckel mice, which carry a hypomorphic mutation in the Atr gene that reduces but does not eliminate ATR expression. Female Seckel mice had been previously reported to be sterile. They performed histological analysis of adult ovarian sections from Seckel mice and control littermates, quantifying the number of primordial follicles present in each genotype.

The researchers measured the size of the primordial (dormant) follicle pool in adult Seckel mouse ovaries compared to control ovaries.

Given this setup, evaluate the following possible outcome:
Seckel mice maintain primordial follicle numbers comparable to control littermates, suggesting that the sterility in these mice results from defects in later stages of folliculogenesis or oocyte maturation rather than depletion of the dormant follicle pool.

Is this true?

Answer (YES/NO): NO